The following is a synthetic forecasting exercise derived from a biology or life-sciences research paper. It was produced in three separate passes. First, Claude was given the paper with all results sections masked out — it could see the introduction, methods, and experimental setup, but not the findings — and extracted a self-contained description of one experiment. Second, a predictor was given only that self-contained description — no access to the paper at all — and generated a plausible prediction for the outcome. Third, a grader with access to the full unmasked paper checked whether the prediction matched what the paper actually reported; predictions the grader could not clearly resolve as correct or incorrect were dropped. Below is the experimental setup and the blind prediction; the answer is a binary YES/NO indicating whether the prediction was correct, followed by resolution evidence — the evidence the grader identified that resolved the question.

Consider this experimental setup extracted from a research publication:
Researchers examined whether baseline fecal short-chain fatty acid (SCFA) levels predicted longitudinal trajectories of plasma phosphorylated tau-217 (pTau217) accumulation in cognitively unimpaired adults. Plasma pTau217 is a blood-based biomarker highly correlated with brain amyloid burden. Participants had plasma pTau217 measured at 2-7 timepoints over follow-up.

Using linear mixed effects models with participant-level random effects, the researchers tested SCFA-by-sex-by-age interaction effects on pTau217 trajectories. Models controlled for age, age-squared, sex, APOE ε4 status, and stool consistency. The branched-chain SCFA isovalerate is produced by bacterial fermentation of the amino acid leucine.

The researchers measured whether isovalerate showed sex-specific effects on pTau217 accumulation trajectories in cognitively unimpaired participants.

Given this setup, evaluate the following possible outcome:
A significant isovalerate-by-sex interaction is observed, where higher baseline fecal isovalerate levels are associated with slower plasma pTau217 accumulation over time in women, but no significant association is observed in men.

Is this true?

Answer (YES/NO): YES